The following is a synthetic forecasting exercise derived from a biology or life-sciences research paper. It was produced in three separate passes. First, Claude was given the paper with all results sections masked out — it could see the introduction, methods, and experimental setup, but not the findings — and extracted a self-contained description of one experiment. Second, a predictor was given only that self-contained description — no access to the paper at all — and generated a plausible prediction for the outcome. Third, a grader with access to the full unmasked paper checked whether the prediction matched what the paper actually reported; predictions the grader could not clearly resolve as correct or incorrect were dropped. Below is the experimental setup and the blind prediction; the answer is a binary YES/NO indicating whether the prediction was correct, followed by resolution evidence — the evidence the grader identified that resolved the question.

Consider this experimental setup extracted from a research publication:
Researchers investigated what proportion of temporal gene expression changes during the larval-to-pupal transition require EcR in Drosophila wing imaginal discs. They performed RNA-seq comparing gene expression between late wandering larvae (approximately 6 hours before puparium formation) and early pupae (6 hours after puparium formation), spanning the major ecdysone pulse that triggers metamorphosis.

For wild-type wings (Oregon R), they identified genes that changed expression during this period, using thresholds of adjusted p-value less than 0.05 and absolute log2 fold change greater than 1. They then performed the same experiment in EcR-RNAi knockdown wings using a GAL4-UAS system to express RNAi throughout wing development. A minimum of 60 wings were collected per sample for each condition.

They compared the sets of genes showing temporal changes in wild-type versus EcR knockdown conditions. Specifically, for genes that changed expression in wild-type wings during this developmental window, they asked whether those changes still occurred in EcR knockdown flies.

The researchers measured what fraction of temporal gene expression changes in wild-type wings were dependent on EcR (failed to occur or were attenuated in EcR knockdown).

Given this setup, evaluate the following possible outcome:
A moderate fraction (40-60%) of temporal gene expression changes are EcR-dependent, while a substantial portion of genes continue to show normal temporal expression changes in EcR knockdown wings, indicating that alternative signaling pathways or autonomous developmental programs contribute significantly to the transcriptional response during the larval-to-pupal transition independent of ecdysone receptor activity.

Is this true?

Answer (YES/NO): NO